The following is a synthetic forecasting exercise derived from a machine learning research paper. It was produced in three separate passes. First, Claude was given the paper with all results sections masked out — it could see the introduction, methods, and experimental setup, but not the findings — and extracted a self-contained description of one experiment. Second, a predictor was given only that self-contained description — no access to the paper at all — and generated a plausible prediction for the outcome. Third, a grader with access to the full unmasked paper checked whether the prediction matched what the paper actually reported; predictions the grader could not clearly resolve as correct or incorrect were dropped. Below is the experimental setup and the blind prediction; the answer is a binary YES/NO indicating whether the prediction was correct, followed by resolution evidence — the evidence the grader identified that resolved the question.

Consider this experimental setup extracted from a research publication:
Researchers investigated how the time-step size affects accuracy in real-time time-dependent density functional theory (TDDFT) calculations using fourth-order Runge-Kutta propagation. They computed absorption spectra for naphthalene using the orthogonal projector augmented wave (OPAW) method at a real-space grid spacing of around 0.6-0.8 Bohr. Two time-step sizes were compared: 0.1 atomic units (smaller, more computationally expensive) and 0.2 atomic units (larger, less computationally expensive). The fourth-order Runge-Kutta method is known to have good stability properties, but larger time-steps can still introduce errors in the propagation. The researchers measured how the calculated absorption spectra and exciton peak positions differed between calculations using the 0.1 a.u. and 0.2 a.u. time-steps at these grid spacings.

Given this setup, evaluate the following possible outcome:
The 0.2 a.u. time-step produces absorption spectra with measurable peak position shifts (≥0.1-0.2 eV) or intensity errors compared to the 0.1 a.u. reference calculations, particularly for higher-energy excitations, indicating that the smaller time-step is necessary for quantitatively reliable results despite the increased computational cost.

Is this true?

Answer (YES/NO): NO